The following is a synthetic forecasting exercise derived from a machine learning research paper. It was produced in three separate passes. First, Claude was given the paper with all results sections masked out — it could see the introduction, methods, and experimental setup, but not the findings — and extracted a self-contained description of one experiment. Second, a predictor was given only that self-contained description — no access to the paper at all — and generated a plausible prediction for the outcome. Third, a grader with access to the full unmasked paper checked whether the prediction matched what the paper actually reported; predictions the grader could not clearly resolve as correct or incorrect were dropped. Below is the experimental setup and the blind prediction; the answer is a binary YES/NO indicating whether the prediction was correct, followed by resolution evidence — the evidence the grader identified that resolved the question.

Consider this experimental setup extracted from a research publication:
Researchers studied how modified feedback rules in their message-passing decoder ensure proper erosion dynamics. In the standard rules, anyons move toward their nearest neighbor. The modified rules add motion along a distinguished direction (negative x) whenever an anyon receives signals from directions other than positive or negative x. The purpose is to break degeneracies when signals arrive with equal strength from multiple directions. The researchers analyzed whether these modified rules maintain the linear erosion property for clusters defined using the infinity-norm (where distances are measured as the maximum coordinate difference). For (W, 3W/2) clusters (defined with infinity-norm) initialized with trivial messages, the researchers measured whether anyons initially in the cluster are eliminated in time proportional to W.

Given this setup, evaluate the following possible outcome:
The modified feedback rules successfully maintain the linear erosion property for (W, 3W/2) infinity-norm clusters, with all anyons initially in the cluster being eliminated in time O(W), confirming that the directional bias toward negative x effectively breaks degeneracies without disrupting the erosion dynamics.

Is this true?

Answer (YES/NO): YES